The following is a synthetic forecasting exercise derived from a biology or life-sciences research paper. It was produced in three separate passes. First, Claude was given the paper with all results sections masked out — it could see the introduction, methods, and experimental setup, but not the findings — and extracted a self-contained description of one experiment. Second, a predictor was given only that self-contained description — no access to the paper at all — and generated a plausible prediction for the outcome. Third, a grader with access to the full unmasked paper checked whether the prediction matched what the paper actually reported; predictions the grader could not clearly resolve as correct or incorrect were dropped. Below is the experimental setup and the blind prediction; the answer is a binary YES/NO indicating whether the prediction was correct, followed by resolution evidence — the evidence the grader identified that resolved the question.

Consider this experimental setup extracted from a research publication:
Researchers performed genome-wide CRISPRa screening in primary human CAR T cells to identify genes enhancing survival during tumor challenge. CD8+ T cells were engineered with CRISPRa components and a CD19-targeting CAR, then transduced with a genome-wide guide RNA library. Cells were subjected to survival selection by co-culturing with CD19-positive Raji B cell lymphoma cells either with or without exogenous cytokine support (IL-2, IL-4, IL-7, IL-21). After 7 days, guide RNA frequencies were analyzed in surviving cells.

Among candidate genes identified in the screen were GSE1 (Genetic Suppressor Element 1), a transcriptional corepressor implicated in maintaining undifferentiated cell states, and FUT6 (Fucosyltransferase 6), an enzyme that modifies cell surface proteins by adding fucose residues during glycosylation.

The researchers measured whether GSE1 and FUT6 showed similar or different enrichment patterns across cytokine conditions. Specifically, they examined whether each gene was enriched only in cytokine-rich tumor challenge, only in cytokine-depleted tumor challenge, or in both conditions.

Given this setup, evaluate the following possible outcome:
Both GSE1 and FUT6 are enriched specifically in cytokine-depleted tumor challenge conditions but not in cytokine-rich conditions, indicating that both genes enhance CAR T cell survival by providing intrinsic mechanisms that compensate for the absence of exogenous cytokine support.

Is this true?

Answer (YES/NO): NO